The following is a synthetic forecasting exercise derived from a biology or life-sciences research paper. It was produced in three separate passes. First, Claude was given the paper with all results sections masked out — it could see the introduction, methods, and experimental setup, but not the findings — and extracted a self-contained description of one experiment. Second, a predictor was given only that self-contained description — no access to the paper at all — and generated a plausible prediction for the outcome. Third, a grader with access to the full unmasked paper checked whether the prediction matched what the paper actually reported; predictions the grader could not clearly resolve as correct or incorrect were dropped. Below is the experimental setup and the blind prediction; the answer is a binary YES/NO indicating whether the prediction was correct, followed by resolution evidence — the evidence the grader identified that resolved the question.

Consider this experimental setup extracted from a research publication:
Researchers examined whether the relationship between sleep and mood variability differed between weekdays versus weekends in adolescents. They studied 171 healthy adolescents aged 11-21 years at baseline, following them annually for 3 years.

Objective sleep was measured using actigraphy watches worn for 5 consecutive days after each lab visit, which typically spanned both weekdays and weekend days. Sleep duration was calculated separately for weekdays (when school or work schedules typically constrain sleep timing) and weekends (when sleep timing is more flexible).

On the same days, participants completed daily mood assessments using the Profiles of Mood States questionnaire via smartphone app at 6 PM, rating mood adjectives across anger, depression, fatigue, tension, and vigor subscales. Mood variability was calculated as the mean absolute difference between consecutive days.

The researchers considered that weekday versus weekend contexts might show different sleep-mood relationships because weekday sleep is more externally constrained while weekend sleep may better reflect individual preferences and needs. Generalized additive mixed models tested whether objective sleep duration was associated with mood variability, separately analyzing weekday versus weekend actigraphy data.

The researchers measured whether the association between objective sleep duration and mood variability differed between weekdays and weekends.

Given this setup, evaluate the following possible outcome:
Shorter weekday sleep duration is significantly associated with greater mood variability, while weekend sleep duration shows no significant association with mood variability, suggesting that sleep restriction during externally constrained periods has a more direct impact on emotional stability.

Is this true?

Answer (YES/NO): NO